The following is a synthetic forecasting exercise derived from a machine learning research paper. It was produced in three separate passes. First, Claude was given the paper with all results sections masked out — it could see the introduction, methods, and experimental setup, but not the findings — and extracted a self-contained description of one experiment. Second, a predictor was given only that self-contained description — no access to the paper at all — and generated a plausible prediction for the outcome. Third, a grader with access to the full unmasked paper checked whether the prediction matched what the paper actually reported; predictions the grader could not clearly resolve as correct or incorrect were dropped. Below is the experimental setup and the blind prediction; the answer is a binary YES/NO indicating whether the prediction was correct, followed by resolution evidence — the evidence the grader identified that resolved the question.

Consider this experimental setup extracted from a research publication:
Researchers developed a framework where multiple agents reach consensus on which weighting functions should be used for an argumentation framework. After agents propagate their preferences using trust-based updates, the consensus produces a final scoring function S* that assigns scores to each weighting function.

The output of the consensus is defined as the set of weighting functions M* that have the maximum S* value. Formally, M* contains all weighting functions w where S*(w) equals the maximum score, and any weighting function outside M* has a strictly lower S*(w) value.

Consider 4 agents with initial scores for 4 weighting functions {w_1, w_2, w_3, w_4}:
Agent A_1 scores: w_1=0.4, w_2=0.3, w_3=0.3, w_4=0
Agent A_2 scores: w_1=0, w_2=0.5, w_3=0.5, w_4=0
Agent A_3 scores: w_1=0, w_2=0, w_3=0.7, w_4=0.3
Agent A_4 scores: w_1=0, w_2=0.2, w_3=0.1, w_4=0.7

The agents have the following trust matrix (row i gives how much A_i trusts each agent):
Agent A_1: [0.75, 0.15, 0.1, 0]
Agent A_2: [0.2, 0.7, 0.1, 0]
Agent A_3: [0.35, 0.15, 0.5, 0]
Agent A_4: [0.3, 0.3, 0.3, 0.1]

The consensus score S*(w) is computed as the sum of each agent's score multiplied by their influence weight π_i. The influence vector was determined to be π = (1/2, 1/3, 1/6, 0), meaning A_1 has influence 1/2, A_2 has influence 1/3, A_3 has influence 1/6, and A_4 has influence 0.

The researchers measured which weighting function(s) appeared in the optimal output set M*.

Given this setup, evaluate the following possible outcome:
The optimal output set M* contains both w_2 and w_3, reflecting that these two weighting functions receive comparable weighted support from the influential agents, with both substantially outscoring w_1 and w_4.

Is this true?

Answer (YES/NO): NO